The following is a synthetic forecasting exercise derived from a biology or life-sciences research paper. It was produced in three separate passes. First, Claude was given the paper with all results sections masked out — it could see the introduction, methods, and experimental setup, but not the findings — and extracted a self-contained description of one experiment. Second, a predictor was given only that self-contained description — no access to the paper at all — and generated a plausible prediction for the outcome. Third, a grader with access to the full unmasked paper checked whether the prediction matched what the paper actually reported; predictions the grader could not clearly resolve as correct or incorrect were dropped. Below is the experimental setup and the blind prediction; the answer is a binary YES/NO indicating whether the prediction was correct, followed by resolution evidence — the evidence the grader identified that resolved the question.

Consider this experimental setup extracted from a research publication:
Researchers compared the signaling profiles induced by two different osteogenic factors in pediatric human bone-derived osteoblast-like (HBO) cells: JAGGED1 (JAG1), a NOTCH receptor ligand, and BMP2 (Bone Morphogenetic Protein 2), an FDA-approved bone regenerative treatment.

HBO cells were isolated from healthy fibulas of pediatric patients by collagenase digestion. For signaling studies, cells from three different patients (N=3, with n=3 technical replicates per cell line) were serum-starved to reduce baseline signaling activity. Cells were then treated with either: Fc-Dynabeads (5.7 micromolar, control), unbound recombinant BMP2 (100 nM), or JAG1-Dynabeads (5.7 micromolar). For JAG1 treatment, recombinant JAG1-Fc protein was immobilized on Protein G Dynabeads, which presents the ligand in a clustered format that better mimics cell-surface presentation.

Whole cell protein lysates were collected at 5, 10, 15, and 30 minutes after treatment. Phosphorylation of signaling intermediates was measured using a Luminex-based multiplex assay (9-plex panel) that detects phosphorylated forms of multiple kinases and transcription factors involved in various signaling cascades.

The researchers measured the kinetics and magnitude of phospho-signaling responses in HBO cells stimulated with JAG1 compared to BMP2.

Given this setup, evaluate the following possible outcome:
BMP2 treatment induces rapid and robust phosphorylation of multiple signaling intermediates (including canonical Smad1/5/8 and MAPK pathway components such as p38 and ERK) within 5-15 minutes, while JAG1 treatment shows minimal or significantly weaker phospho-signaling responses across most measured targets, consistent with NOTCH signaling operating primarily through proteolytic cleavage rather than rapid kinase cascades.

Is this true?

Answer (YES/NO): NO